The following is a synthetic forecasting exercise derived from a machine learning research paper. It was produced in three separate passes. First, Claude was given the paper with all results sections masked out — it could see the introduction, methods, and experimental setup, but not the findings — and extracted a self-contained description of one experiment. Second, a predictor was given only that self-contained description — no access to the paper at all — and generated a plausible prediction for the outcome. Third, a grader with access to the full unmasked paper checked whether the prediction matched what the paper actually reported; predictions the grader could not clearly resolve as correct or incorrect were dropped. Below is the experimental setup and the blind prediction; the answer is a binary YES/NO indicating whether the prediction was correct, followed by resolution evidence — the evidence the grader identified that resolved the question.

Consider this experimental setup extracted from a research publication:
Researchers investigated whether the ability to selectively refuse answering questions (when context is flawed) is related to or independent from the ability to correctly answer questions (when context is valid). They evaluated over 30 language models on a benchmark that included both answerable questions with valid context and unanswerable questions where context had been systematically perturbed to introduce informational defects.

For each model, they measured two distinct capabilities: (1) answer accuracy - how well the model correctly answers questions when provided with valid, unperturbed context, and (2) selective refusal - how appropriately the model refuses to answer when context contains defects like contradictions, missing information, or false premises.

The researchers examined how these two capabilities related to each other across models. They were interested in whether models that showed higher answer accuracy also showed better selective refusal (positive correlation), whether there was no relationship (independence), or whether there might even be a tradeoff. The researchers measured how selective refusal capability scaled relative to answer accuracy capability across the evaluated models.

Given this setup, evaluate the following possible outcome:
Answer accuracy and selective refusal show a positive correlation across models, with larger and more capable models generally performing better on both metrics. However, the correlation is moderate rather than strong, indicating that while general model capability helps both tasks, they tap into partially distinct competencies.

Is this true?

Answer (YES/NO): NO